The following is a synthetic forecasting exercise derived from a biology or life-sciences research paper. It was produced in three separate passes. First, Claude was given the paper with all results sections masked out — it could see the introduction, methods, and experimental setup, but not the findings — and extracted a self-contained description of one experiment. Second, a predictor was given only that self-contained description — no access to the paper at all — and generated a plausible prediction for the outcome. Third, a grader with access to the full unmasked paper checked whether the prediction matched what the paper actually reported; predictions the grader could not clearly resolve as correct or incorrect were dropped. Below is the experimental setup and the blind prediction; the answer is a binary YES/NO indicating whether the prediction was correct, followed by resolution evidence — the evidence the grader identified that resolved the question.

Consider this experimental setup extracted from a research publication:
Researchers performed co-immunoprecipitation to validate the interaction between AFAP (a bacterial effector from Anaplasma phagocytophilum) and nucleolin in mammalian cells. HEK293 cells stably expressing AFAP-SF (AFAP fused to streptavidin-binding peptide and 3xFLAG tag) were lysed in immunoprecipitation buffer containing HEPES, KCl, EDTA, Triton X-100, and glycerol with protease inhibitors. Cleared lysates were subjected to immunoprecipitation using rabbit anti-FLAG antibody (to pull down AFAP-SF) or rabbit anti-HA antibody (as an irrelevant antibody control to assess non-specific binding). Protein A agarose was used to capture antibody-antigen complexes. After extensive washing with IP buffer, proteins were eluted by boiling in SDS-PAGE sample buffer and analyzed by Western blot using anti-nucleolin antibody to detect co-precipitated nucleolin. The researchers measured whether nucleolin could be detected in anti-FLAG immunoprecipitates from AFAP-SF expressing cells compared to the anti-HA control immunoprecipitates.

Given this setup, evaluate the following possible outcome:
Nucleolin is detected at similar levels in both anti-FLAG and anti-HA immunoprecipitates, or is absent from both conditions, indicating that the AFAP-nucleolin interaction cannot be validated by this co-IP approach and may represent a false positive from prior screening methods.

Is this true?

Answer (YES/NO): NO